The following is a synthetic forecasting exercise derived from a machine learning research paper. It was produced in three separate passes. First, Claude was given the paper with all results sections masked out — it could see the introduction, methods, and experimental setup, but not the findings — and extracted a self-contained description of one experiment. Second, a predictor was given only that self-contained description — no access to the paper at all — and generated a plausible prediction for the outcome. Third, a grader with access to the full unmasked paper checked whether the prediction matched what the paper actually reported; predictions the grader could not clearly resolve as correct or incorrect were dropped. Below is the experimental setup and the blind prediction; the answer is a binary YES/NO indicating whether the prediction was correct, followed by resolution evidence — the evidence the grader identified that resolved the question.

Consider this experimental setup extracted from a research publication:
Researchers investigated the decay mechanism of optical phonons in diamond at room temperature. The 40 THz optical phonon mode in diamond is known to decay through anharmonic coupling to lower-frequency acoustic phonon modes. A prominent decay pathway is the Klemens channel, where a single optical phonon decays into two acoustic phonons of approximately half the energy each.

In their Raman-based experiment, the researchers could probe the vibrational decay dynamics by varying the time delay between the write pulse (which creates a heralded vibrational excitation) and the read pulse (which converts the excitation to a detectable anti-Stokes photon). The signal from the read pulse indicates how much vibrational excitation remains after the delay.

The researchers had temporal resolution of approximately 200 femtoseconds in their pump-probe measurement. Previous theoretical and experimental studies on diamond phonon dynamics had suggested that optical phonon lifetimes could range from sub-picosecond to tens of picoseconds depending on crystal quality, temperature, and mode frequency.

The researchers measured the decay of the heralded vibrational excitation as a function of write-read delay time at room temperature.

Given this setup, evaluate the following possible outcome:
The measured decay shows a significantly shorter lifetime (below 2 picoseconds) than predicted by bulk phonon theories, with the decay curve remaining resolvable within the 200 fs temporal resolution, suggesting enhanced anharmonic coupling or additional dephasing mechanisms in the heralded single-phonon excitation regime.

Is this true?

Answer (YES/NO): NO